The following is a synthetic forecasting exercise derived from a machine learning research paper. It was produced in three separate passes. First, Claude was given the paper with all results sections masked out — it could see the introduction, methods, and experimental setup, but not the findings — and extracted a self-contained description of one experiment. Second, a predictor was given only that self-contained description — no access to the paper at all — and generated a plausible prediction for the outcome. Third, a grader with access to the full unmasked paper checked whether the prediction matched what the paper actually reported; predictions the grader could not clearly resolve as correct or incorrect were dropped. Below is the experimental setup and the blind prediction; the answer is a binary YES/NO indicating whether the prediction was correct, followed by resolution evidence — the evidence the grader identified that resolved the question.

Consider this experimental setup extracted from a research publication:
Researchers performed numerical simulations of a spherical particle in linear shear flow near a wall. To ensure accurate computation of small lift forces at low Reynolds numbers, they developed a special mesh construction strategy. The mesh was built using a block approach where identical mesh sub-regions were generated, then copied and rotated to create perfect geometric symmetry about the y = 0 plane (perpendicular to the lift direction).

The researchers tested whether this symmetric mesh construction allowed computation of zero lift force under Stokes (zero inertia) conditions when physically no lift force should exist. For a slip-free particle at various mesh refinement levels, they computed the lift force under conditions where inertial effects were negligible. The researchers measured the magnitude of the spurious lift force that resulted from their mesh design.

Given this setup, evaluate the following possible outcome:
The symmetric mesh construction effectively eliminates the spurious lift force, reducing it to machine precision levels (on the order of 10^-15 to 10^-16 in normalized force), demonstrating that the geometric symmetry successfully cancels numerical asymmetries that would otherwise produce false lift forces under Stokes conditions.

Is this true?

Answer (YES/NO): YES